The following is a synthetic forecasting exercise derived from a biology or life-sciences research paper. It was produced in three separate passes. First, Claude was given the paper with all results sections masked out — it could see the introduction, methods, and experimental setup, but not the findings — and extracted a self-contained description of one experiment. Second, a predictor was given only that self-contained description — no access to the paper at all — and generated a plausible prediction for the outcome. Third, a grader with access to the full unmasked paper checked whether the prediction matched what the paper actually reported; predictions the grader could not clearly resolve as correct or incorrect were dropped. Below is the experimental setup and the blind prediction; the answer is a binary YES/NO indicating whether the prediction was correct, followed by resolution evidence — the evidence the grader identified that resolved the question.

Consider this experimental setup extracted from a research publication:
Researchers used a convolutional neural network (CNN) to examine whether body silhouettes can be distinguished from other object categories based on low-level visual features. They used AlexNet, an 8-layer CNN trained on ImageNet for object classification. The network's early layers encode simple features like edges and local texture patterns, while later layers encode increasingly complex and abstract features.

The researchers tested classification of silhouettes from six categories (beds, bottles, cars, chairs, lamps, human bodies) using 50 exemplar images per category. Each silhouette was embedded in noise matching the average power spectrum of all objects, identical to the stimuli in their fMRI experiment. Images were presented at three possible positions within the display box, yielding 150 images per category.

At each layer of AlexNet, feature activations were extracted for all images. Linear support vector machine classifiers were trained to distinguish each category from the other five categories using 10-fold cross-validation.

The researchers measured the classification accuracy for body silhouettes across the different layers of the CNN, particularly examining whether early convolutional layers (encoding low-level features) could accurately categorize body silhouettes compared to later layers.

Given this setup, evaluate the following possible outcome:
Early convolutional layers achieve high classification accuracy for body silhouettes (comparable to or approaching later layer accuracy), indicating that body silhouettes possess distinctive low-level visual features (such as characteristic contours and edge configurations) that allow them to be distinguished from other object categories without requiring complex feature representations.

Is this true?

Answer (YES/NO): NO